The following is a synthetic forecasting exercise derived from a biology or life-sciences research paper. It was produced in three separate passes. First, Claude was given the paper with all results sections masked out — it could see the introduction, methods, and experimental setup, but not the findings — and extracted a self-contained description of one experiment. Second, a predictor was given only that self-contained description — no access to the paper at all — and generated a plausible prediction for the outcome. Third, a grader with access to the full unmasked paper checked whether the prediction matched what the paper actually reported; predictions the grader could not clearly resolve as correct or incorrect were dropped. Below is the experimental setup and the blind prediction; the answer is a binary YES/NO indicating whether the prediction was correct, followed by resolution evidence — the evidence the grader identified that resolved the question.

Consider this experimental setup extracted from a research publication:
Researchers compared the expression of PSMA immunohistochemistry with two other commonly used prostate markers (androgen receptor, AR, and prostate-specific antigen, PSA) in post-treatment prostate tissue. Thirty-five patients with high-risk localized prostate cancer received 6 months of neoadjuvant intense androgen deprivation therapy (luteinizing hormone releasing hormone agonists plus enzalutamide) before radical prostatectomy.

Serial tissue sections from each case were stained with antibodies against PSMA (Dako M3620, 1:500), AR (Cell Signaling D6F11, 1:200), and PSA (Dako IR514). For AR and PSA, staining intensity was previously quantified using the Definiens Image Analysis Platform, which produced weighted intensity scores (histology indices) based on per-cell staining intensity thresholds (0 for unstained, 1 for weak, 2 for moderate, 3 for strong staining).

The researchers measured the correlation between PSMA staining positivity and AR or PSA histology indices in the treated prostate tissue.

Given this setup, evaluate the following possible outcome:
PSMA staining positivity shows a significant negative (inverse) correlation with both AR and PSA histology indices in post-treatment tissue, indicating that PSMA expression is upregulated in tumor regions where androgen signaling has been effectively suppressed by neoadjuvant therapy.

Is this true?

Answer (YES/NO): NO